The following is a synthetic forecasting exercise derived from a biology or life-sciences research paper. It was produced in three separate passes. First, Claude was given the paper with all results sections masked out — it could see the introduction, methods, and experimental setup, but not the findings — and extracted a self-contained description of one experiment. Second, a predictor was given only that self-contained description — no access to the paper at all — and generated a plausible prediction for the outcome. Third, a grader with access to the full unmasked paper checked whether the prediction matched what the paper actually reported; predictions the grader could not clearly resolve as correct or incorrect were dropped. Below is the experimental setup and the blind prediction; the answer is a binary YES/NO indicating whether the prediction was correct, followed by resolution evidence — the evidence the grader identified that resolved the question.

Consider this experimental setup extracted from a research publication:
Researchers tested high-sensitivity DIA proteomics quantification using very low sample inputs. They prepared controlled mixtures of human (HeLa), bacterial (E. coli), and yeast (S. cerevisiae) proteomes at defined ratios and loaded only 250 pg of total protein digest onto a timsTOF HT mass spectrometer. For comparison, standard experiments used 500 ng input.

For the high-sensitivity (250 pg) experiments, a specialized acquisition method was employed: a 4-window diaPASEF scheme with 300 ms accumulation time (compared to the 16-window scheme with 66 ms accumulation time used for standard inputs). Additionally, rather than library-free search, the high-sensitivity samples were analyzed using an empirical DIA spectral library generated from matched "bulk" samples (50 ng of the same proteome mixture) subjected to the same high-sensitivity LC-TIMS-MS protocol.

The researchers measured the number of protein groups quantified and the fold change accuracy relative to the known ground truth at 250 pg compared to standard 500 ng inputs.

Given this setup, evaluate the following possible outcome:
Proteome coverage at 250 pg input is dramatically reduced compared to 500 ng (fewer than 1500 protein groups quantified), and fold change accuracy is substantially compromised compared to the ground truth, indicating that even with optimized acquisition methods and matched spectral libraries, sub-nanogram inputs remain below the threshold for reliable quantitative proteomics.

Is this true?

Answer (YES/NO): NO